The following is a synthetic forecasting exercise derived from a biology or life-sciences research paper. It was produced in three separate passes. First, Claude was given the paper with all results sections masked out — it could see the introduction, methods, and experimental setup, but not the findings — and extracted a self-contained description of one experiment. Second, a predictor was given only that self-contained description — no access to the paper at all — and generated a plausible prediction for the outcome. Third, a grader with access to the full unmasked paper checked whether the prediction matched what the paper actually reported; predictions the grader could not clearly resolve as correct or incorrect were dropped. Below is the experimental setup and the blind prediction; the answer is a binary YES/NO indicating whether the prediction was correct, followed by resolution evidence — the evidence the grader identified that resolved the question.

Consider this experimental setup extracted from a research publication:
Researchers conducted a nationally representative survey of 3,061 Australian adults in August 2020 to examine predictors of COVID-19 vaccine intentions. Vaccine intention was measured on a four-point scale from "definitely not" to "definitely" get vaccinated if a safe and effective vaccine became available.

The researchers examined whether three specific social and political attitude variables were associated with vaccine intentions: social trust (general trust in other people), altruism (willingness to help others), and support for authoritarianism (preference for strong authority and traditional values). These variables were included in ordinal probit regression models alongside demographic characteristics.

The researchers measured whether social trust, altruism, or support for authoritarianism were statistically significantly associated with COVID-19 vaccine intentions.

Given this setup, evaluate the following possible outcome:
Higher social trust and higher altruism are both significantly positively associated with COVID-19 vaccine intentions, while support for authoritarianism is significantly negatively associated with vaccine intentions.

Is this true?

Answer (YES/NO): NO